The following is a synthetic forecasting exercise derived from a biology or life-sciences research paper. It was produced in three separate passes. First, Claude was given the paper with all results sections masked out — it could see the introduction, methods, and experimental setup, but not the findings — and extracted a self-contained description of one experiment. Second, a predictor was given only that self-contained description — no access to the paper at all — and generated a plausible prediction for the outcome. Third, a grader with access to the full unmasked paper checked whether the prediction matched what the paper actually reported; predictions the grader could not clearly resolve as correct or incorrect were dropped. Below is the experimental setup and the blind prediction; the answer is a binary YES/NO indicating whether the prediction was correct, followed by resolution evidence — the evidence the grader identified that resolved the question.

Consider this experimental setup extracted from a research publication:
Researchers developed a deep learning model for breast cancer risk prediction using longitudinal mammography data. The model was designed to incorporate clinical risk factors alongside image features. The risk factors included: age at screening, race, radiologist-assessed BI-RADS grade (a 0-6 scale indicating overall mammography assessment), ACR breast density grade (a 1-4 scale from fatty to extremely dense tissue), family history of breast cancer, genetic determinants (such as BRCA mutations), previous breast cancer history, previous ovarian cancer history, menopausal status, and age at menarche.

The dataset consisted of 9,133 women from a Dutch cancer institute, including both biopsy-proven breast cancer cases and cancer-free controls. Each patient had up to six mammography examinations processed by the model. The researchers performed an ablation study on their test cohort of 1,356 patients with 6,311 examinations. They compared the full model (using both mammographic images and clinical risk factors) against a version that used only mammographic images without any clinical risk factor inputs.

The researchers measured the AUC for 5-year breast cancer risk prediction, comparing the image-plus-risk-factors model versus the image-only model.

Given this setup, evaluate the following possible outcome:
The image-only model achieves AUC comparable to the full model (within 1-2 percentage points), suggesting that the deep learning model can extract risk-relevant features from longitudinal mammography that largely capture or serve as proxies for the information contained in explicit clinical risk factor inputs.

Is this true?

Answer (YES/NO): NO